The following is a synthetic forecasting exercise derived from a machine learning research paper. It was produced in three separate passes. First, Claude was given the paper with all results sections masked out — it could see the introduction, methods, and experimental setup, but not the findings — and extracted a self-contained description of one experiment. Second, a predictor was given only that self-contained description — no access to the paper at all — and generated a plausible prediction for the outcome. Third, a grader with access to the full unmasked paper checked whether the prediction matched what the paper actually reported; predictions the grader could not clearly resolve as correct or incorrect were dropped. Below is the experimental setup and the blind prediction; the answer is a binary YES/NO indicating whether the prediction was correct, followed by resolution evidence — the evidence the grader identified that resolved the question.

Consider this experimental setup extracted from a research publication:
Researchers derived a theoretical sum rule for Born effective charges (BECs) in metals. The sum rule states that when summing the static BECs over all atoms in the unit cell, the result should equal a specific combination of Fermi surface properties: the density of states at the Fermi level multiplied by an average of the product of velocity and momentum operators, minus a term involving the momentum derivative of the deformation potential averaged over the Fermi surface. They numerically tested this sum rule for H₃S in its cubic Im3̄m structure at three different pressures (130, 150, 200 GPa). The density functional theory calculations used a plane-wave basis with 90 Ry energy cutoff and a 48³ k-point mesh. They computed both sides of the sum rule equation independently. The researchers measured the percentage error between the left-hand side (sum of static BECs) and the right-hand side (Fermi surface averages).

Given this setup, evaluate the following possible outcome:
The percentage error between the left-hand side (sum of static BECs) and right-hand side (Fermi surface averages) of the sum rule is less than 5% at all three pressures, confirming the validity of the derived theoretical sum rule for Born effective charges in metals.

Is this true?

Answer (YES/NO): YES